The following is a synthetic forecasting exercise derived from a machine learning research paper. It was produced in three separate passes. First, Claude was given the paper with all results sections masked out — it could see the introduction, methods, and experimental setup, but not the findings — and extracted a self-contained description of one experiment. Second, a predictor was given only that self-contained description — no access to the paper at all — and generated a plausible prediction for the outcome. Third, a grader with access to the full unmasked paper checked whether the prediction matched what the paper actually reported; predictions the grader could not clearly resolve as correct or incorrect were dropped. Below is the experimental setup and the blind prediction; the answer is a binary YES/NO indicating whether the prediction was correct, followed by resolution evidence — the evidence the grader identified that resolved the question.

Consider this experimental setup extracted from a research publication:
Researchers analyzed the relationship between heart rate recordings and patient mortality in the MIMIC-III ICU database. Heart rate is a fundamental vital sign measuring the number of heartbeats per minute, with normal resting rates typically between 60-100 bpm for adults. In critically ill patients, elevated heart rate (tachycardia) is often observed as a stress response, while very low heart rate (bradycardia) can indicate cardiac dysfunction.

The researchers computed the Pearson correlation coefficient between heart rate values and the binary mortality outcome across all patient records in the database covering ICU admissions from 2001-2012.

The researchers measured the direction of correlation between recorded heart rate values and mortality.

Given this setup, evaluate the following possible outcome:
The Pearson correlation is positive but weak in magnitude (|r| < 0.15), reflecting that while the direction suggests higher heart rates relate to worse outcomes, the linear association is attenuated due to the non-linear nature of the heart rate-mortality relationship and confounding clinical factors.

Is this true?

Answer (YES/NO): NO